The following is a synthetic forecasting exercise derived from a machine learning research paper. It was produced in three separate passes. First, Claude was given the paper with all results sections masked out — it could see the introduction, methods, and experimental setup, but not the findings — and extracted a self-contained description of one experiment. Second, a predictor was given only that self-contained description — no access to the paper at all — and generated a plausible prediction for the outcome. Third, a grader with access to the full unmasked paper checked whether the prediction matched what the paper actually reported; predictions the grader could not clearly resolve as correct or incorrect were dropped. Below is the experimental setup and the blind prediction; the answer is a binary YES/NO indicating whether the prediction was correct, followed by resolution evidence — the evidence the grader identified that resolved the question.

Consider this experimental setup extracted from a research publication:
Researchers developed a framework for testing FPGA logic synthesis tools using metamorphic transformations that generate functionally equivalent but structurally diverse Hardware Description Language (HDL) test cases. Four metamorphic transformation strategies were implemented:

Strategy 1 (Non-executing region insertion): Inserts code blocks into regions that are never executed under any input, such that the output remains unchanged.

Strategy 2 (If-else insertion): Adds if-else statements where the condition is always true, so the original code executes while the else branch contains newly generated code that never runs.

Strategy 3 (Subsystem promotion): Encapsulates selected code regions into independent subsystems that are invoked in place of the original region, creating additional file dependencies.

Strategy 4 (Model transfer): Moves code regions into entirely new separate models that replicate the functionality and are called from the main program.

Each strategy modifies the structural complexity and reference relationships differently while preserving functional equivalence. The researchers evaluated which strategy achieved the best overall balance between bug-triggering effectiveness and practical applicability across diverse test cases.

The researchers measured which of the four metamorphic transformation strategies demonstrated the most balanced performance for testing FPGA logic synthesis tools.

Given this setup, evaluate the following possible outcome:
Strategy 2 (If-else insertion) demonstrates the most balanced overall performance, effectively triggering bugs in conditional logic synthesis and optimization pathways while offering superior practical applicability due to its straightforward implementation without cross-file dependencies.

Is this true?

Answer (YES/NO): NO